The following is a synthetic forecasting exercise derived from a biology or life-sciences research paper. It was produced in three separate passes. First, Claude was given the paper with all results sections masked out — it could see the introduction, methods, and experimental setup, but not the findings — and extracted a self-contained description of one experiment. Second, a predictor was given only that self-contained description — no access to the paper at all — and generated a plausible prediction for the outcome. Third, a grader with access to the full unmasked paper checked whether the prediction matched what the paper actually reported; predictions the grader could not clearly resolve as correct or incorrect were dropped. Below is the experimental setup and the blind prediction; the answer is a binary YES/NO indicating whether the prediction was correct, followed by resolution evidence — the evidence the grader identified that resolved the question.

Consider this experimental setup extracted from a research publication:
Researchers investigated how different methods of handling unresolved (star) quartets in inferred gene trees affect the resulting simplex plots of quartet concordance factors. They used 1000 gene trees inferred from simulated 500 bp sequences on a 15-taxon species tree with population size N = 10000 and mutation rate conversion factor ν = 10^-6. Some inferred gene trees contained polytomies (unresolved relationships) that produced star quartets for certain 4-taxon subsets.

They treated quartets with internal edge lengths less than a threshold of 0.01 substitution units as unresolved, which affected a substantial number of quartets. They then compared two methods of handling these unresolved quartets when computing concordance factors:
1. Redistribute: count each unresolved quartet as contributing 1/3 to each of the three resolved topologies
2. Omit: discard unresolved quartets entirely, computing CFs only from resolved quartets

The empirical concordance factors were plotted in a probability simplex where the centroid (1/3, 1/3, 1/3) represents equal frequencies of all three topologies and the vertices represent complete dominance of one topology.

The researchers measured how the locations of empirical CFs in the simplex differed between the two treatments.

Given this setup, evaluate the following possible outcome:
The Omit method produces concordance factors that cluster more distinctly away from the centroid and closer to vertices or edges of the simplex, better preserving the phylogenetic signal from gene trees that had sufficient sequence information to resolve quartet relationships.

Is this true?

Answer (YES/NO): YES